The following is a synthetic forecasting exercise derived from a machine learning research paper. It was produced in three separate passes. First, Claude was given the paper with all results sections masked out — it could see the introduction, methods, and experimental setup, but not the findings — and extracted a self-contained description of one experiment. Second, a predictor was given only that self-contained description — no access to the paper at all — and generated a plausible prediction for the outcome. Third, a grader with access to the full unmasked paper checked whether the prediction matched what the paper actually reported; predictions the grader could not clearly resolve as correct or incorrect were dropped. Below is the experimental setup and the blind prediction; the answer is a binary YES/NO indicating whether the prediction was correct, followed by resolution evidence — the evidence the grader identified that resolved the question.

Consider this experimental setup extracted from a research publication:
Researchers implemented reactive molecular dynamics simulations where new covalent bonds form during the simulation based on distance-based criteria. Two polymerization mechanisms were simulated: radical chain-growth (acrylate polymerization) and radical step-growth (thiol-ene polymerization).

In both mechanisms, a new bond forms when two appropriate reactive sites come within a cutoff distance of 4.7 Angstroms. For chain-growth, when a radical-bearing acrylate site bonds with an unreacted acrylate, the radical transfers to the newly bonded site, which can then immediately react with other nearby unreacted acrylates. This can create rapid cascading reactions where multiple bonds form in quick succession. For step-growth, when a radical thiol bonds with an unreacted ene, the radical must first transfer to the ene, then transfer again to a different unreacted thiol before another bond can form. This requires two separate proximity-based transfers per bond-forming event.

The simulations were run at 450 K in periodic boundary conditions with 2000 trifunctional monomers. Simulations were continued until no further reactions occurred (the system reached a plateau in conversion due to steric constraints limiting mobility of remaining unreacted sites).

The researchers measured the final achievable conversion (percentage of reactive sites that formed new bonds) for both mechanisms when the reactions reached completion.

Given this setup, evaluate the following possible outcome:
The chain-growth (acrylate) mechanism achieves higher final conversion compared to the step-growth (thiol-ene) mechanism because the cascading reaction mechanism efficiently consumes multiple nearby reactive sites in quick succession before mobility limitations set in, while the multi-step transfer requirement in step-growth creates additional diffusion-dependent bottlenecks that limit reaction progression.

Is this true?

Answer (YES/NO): NO